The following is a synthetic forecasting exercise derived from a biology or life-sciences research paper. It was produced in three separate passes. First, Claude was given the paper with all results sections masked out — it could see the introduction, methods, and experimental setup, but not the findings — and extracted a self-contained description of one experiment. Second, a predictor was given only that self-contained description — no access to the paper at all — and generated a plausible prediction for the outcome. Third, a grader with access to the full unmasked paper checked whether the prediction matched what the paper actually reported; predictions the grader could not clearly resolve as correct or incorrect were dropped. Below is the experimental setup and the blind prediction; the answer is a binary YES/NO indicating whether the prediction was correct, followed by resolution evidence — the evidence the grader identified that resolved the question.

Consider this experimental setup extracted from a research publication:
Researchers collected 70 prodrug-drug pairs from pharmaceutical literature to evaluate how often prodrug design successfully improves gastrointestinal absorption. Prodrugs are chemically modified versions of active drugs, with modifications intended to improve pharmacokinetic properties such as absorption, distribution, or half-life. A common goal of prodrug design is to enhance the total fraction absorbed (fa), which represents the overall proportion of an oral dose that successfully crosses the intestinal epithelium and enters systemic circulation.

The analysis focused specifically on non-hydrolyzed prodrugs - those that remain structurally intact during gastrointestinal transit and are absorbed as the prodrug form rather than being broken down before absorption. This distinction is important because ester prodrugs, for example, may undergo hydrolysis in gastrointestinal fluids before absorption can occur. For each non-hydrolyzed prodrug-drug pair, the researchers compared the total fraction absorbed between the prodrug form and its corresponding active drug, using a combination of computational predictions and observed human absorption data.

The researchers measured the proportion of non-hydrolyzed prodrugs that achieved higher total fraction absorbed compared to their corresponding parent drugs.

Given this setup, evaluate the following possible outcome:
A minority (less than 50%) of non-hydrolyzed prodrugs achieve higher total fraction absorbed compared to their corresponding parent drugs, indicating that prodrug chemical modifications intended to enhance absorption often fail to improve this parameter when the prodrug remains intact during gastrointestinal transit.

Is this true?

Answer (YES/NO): YES